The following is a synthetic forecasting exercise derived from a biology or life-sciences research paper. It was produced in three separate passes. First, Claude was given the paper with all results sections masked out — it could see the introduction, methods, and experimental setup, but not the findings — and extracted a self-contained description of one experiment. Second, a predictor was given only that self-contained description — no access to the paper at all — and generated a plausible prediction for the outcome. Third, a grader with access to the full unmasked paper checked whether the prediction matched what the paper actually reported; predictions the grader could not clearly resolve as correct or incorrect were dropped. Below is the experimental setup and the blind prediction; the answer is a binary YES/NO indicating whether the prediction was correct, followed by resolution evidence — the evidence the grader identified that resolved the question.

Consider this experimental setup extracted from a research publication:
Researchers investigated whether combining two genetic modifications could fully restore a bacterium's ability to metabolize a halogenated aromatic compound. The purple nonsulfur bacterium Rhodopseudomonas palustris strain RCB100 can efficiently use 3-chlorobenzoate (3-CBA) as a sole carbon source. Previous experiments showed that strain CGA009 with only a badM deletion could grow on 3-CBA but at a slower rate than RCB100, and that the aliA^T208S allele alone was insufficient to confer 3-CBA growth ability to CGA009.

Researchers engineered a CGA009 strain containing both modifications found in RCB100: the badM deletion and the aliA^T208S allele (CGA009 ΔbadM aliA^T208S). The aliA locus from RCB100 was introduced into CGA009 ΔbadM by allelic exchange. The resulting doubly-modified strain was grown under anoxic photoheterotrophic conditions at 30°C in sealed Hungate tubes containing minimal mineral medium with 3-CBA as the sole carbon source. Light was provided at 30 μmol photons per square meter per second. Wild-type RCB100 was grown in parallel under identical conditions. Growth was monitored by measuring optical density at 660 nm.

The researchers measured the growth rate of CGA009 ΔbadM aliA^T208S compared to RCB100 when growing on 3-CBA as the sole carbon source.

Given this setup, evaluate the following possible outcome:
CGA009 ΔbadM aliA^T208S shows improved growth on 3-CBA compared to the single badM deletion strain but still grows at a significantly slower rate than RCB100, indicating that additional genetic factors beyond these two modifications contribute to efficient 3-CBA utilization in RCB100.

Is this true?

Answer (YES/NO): NO